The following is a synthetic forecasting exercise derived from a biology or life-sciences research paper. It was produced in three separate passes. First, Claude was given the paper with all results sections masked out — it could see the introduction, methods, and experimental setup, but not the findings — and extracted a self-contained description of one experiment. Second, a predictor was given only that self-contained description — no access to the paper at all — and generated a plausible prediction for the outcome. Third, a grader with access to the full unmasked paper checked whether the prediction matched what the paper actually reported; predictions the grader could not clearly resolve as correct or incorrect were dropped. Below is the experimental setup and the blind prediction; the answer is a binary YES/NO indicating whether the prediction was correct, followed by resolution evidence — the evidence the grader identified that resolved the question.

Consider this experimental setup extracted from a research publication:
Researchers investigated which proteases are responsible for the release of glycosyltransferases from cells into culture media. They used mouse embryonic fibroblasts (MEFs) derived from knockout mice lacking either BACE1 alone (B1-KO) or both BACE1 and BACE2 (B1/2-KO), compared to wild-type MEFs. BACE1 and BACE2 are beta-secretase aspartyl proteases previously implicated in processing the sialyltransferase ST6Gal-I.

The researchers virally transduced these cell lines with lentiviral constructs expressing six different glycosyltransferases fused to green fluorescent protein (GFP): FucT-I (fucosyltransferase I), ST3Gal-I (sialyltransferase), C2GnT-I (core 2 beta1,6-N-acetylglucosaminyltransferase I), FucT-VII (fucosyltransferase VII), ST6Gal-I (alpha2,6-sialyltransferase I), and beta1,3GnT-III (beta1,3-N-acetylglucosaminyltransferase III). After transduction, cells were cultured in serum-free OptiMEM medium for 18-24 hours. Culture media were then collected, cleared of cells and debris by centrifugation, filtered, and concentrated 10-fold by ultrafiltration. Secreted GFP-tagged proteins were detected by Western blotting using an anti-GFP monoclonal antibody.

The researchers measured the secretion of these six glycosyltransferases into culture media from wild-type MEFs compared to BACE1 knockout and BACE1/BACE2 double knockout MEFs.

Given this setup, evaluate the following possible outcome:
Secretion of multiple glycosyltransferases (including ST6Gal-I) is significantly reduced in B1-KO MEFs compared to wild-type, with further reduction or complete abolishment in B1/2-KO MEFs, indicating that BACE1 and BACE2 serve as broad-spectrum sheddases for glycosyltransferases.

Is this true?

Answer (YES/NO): NO